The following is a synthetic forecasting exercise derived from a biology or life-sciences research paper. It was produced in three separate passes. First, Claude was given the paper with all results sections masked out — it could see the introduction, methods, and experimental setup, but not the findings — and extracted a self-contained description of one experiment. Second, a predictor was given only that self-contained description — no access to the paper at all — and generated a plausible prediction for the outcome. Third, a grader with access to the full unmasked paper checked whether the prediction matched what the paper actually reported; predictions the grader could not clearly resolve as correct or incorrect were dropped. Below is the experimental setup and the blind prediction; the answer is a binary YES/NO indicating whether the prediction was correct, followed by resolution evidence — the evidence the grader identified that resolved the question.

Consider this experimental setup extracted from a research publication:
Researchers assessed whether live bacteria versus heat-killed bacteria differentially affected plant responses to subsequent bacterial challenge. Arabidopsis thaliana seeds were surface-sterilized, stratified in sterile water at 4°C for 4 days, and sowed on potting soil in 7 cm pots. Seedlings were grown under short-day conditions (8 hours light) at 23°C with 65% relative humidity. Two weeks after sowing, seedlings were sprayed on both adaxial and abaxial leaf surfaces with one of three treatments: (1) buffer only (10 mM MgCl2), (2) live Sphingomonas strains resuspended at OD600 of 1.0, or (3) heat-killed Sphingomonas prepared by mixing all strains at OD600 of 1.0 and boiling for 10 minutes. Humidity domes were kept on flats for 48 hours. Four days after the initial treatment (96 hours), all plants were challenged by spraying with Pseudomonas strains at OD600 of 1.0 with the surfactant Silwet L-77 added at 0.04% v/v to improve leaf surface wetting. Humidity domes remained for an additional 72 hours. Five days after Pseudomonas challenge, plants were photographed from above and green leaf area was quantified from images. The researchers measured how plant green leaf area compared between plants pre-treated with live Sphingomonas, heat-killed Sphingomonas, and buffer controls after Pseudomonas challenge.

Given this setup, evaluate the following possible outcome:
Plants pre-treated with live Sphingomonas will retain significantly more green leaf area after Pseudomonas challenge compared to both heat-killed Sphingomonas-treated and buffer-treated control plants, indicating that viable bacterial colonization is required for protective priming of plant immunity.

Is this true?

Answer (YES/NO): NO